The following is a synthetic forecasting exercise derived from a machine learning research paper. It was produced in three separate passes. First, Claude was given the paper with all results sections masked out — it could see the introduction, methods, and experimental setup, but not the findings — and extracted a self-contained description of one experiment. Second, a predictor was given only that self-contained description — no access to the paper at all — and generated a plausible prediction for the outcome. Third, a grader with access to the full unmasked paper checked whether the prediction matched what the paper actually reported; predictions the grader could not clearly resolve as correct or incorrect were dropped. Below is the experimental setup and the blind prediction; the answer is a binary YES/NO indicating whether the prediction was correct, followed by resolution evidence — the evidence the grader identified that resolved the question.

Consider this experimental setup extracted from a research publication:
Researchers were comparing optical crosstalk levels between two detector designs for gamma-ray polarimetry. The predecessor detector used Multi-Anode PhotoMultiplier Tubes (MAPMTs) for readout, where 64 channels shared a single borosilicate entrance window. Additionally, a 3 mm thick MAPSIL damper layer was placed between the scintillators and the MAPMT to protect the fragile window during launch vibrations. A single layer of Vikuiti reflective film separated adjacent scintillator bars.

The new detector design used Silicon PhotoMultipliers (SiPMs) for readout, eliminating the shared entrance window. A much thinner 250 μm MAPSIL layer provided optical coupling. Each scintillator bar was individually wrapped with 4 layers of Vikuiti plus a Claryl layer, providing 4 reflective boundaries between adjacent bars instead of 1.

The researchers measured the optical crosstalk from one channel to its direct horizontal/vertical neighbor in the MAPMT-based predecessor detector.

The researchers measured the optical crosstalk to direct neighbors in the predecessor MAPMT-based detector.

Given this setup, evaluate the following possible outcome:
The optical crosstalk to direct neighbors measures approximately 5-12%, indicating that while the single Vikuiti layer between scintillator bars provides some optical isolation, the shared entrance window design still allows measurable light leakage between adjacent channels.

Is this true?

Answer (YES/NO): NO